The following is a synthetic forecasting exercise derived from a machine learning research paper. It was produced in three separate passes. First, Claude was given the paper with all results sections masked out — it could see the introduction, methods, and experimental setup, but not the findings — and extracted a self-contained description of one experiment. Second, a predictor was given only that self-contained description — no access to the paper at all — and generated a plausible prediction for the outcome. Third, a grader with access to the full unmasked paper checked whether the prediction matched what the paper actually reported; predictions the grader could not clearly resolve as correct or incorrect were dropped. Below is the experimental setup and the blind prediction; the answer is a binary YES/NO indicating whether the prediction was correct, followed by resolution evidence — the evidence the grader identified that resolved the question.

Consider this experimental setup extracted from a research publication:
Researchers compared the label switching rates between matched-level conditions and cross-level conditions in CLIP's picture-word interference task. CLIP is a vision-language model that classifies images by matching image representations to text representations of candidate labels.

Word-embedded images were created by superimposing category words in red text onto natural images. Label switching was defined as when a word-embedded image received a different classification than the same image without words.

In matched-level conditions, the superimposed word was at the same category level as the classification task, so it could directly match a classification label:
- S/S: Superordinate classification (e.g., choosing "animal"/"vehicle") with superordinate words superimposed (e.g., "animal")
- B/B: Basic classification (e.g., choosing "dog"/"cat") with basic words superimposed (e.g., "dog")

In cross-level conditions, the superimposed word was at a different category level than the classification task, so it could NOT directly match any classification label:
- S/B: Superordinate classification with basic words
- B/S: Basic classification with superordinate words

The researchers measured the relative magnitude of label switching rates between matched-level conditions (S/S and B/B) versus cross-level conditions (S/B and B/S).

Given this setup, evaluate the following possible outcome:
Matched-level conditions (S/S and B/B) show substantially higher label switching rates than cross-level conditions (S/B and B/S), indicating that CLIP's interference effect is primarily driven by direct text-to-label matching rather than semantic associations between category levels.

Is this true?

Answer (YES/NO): YES